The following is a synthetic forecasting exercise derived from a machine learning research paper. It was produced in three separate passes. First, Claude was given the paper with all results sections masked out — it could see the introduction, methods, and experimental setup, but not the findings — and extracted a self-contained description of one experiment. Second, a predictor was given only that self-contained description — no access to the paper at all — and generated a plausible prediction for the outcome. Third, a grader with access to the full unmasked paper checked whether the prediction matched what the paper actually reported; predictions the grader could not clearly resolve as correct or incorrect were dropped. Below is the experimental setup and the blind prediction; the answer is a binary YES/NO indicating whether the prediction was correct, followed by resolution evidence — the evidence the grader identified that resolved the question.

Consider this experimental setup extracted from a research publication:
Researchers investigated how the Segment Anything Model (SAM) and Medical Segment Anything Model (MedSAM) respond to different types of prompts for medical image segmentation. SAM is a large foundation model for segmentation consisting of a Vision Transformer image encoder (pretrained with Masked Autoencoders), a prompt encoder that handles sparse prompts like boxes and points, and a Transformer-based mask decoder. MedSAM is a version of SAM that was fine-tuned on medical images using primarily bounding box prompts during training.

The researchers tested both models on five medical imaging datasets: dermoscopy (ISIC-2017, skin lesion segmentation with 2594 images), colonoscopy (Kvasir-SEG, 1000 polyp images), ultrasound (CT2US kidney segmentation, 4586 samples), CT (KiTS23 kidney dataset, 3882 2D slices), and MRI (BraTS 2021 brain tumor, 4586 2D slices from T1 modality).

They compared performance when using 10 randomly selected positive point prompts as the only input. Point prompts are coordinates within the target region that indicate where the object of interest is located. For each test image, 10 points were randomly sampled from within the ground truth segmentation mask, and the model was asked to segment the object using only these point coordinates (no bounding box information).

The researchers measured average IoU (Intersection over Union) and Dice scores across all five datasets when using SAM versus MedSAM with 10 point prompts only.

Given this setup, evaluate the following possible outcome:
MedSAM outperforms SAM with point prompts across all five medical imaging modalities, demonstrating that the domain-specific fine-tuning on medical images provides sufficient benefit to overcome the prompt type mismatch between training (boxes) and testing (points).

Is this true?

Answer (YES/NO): NO